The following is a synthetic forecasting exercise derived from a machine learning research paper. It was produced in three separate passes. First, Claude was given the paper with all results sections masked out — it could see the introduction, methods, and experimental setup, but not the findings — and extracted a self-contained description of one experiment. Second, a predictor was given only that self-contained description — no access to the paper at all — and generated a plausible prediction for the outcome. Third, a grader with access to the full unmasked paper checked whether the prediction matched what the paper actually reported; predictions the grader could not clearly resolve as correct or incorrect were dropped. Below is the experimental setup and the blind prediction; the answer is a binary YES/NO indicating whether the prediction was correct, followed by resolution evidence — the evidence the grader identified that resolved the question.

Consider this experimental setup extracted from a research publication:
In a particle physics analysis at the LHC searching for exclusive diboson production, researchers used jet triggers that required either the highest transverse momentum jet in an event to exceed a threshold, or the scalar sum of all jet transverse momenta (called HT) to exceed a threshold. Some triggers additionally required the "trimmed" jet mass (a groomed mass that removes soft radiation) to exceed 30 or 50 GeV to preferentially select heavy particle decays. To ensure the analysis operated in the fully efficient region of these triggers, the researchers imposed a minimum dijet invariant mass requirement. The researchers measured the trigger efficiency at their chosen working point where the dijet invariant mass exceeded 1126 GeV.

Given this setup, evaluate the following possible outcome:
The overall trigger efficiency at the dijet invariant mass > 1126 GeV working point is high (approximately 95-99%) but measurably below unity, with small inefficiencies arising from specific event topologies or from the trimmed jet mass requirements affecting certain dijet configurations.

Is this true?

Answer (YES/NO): NO